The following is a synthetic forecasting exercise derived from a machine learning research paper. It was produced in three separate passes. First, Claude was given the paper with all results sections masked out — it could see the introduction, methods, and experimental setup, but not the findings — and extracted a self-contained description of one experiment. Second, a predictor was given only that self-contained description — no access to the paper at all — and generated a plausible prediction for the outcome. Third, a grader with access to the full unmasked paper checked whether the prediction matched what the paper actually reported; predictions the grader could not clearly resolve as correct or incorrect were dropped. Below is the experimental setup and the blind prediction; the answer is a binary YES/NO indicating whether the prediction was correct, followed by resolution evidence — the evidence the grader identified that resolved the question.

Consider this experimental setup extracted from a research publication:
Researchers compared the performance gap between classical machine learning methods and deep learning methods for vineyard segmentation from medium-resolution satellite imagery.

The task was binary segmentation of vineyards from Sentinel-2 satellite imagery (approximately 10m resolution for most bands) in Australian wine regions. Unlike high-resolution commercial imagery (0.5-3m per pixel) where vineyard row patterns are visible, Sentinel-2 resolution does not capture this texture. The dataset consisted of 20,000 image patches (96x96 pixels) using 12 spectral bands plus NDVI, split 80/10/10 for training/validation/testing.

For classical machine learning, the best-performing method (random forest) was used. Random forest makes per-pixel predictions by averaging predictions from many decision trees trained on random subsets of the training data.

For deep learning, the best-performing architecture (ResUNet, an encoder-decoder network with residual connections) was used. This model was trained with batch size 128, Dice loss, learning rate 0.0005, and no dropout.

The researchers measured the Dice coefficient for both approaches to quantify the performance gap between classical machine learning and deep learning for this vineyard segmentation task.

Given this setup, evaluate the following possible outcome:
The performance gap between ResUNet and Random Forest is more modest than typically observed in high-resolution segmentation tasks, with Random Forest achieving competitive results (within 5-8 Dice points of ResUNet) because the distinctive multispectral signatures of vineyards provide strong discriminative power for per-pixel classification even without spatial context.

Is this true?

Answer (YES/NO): NO